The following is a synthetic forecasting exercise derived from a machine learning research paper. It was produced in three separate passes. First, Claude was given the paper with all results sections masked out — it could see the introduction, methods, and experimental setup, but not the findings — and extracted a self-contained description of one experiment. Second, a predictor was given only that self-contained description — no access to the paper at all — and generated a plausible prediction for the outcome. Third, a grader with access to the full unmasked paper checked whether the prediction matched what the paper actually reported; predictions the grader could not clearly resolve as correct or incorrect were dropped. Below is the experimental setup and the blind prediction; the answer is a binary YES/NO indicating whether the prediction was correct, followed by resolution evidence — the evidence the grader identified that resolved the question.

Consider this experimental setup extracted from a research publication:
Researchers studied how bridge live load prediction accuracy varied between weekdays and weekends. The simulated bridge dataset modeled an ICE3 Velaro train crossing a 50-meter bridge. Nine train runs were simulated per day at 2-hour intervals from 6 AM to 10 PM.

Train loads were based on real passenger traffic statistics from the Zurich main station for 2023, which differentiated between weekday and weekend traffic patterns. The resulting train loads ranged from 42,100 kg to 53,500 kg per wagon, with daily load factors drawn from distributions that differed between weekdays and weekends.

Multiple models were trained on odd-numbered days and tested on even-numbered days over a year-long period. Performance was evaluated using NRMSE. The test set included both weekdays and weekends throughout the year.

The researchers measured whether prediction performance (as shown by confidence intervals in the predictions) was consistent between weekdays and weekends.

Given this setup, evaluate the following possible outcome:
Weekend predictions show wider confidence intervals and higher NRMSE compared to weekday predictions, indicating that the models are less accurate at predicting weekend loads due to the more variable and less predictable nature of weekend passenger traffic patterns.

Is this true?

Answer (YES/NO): YES